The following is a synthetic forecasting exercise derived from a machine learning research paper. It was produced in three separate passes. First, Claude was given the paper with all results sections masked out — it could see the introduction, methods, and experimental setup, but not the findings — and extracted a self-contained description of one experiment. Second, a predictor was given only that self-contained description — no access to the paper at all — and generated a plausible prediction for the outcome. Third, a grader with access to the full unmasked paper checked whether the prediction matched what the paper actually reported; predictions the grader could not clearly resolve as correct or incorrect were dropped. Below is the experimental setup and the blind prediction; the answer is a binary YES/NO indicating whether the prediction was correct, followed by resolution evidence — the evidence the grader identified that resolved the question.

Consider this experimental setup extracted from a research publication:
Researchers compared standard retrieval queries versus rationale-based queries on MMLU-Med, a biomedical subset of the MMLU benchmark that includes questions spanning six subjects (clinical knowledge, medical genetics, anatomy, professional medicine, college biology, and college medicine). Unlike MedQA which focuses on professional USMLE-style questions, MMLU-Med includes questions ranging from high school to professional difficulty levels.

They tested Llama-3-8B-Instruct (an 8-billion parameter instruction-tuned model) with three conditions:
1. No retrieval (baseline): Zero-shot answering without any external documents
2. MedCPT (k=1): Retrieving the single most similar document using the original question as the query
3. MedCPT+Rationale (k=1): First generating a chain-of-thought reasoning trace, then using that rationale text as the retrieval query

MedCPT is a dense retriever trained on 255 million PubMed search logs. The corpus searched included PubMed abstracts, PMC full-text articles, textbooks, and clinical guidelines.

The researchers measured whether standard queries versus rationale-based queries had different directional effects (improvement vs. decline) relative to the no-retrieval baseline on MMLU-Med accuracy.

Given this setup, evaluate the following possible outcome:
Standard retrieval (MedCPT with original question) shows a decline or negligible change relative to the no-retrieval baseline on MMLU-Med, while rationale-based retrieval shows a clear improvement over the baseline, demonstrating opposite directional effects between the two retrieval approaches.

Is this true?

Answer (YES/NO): YES